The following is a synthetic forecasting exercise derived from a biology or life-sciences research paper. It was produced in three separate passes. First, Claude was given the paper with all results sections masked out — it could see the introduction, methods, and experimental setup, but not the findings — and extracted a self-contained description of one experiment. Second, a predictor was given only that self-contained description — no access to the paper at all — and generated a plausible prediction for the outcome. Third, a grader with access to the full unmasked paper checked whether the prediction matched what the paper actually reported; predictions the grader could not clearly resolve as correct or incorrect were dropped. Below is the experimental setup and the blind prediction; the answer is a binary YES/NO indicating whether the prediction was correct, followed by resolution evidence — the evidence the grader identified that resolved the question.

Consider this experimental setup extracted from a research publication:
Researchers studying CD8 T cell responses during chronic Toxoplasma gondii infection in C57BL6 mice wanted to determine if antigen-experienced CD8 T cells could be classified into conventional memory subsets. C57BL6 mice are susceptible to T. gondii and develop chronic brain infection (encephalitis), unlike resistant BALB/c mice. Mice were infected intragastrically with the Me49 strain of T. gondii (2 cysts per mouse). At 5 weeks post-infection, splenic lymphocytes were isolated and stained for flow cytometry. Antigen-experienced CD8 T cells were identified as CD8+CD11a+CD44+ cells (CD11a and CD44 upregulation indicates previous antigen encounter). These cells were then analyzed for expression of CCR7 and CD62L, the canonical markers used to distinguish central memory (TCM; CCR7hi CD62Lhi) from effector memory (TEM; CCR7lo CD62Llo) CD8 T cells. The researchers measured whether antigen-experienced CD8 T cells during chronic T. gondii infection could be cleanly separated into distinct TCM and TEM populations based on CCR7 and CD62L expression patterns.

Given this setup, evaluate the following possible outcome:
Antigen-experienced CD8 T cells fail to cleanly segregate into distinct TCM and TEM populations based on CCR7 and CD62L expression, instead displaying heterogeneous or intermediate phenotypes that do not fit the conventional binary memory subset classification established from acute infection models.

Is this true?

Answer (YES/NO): YES